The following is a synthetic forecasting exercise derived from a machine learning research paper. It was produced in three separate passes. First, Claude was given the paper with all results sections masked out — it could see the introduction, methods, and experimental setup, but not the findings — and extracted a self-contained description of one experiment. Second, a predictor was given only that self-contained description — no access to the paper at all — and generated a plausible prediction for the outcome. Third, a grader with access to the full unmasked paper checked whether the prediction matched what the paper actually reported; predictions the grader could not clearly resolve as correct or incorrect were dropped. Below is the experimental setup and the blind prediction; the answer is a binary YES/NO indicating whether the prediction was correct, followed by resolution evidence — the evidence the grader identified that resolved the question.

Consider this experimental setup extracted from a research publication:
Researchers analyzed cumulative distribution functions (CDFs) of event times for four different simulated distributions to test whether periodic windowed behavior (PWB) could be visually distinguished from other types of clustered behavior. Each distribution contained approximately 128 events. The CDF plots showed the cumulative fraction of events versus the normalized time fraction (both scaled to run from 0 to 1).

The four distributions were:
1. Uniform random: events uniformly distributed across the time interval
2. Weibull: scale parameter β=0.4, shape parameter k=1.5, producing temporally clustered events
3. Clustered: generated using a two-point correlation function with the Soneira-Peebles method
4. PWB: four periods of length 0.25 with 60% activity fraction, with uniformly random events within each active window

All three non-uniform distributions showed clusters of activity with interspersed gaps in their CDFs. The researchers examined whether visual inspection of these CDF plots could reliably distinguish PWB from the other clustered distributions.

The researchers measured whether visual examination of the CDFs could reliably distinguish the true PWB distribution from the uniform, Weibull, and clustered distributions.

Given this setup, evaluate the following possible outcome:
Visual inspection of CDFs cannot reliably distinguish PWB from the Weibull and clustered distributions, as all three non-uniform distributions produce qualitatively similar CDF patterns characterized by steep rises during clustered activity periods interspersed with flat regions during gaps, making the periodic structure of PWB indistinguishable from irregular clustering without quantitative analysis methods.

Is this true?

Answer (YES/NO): YES